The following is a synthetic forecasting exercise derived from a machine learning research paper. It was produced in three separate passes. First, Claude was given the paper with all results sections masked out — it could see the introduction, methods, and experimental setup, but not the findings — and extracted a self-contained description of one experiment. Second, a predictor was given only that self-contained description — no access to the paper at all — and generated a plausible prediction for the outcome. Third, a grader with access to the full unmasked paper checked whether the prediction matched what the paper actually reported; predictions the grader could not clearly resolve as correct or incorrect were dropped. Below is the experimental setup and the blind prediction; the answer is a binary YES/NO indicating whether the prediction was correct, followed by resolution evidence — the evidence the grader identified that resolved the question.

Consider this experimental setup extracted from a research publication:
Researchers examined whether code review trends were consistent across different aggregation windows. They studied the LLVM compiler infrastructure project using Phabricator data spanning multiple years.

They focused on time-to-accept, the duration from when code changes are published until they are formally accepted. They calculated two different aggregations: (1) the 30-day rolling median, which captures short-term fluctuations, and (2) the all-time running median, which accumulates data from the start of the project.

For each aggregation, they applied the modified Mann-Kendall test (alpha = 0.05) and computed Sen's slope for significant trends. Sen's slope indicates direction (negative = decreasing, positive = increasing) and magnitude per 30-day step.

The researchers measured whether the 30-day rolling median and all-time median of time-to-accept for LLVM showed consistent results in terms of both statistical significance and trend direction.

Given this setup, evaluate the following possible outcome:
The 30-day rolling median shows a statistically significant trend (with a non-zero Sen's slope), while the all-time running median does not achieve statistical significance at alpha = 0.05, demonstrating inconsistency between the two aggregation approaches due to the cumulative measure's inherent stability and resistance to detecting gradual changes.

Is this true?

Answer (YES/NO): NO